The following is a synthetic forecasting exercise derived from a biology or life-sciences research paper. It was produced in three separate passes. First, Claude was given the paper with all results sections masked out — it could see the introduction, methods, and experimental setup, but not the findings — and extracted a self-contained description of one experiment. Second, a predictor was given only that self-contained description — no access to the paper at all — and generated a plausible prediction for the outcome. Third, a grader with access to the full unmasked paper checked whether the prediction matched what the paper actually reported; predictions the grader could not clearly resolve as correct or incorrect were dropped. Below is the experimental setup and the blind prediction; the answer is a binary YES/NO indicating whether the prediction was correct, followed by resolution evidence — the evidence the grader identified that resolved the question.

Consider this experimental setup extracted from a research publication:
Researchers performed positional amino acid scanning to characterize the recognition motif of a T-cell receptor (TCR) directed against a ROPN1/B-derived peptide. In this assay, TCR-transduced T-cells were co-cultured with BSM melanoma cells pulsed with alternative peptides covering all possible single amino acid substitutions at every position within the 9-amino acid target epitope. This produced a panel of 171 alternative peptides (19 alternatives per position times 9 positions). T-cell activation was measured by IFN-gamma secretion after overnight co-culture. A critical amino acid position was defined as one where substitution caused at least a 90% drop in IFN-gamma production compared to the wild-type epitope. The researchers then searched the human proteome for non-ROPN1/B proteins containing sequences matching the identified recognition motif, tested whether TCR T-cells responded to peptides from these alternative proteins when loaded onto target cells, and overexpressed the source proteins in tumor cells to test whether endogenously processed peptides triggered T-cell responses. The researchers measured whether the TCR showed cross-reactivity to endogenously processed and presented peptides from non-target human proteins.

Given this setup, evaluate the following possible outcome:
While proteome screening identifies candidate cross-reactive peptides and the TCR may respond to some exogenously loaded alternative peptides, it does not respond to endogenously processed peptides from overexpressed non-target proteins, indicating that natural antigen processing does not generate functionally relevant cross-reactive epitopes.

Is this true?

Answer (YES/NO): YES